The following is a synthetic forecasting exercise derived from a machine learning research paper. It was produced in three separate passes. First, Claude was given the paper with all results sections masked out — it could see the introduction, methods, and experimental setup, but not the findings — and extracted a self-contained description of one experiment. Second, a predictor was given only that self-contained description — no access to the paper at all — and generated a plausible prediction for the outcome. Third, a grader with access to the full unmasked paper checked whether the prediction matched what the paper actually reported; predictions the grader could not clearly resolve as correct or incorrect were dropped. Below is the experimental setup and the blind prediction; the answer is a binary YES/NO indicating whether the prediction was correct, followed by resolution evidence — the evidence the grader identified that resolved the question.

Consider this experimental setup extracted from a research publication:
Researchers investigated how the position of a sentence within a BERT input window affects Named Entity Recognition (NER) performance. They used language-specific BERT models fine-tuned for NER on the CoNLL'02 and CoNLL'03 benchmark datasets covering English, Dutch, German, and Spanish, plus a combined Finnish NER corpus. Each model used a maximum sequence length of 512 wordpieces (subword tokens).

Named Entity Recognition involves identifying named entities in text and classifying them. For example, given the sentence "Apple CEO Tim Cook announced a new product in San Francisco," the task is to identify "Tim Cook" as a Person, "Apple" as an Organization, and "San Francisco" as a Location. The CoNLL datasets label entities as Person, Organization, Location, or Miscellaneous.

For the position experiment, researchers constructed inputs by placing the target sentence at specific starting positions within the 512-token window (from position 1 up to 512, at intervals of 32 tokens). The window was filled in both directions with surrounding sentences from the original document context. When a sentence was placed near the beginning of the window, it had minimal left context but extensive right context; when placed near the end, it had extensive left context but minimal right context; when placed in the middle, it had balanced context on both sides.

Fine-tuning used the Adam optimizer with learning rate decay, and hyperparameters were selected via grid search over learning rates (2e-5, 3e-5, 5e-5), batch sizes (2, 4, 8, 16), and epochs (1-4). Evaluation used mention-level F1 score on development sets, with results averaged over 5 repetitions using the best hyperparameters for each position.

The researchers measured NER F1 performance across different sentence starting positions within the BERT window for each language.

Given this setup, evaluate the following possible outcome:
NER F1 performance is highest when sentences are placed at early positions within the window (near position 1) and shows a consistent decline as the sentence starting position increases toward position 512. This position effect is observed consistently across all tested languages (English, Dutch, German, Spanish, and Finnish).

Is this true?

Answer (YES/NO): NO